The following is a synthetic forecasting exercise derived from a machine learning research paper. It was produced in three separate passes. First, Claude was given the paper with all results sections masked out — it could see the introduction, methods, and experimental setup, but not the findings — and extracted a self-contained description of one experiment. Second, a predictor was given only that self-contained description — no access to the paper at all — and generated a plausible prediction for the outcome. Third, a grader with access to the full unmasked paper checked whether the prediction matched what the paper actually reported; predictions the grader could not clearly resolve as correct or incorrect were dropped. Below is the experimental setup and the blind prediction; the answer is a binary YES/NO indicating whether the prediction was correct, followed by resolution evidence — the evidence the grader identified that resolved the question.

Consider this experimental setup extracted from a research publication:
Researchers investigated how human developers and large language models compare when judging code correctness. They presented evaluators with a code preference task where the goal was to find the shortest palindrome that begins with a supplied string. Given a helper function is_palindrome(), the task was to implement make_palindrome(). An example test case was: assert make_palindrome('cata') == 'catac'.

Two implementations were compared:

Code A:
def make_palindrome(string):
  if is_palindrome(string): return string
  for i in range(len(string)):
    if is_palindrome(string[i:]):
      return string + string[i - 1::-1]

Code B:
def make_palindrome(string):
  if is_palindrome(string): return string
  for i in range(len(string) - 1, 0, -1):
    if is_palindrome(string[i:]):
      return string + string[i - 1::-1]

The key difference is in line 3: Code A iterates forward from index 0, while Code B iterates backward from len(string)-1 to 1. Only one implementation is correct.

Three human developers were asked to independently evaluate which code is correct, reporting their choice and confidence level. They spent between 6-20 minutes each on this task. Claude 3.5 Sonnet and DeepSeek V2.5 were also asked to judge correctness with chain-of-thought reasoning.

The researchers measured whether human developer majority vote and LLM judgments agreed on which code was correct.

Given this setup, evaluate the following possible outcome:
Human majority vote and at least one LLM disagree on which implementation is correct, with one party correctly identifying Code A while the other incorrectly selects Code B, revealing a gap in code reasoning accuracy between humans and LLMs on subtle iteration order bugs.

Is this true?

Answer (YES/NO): YES